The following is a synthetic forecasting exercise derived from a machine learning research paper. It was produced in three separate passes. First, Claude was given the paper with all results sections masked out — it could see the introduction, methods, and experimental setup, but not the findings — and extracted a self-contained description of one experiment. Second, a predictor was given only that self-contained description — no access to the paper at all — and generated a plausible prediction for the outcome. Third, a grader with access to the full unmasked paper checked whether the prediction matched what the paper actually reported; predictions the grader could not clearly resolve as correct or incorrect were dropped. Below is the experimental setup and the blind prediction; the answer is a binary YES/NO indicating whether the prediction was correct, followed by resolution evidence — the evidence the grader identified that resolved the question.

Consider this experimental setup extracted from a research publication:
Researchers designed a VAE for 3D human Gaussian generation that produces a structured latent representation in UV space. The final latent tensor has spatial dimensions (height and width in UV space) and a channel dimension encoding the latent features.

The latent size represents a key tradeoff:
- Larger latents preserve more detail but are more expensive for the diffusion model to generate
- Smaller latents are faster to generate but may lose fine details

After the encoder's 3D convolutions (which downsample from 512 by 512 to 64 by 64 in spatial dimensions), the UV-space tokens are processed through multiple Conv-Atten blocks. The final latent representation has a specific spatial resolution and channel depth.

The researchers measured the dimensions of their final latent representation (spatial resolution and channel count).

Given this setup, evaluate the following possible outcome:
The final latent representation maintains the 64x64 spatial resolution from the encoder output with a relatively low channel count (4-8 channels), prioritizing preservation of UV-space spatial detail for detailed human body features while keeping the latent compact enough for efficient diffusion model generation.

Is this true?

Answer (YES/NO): NO